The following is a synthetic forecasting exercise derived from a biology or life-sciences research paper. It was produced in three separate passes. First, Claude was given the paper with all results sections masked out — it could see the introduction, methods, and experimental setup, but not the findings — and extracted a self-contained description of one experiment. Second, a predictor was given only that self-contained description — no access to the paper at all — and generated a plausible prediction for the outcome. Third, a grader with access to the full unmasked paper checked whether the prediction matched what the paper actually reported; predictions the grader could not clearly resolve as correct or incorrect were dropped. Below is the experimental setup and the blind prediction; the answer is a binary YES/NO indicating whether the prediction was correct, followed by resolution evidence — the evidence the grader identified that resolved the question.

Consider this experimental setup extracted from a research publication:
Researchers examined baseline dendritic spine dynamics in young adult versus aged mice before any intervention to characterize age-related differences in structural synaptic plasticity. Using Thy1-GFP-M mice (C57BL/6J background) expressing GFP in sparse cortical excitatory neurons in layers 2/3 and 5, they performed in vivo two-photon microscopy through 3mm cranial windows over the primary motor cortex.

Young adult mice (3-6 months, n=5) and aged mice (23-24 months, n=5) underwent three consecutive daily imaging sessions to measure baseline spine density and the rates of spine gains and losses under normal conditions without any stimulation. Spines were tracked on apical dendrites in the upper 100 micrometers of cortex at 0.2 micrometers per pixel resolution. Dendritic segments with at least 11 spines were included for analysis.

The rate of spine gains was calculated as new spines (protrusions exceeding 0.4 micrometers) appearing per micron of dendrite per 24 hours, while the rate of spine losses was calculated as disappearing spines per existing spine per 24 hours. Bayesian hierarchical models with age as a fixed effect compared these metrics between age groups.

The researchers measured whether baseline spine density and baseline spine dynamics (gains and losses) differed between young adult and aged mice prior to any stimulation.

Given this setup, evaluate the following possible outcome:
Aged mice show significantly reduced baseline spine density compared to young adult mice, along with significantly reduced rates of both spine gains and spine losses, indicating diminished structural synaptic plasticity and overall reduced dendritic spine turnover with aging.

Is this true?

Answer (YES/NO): NO